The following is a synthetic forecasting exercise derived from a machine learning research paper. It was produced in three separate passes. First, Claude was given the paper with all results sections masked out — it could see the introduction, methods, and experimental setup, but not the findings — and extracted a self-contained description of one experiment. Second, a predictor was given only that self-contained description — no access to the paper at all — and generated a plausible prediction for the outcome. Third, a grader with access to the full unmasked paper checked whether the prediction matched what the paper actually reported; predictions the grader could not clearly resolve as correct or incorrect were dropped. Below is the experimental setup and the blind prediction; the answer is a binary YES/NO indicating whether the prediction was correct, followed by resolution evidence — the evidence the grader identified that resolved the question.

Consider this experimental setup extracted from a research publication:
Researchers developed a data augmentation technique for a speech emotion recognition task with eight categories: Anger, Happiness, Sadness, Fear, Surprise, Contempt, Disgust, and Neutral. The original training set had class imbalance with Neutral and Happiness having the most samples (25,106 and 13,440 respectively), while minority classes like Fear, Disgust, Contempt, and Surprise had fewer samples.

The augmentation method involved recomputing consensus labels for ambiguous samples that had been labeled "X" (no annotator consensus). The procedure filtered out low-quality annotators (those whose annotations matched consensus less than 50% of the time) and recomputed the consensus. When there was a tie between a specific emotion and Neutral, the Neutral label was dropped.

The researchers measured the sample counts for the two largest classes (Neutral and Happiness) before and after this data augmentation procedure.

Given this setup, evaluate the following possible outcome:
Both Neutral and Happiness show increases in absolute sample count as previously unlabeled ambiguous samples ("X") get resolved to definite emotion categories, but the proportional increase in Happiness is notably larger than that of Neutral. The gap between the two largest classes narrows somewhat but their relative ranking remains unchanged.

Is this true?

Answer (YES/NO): NO